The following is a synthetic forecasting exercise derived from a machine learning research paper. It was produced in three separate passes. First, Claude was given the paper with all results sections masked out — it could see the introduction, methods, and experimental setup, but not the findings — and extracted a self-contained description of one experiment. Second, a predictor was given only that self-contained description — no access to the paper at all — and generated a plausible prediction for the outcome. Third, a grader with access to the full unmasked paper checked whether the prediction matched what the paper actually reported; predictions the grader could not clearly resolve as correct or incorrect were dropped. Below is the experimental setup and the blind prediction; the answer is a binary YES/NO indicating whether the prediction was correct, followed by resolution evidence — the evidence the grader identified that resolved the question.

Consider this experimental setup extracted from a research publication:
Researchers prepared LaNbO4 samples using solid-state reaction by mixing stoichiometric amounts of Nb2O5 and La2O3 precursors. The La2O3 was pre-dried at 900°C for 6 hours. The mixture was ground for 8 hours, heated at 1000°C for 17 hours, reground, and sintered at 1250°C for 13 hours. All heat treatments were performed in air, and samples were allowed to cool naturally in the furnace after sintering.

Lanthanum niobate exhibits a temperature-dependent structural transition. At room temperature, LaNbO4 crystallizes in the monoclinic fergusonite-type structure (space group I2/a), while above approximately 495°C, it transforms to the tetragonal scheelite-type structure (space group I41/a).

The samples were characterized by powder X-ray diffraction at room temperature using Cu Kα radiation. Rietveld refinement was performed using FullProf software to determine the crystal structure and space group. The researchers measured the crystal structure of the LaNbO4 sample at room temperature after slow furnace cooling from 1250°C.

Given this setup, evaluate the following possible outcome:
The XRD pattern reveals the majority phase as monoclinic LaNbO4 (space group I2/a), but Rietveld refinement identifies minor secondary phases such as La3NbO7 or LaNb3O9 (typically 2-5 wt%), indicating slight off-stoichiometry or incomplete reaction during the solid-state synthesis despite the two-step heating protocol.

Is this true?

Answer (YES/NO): NO